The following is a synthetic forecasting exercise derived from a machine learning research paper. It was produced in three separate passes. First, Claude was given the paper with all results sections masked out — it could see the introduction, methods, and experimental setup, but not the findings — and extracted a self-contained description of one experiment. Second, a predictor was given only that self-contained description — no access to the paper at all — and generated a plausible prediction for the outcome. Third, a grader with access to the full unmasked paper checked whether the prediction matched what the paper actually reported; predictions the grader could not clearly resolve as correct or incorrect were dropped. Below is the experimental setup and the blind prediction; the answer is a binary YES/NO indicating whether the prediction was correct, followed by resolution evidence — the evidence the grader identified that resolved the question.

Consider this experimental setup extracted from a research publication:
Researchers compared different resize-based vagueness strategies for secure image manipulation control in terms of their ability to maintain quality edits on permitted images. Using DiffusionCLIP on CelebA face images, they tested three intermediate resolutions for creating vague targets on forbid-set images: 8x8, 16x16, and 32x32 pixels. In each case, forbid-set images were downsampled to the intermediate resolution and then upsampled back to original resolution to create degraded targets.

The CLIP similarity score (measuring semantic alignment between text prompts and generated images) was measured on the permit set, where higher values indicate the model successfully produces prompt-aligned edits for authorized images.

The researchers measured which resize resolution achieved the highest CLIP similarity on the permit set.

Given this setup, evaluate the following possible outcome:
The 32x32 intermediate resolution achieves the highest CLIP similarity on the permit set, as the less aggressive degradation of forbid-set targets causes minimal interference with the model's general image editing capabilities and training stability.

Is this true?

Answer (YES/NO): YES